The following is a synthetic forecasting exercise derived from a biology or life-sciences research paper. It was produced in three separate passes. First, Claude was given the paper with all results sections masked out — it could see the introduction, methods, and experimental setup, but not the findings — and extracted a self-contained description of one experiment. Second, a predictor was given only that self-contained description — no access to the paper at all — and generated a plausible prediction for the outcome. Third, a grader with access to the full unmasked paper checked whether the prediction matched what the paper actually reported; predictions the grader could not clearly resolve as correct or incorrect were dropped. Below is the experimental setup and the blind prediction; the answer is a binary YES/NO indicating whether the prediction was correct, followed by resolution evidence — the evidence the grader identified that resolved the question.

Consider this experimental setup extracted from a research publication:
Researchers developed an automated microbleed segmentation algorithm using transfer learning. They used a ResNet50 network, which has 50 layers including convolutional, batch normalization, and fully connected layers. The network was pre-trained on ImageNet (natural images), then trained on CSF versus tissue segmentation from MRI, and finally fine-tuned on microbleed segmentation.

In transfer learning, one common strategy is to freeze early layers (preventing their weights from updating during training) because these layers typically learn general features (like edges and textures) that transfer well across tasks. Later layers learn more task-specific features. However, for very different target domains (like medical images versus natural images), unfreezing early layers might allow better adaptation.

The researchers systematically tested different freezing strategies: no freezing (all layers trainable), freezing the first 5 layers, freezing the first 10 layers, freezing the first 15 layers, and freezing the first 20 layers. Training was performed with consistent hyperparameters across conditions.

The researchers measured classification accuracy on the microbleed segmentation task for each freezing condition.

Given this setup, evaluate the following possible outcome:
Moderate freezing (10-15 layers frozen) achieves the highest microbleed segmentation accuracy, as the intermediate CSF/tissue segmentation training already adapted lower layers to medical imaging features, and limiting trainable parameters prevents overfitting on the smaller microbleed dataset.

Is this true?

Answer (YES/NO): NO